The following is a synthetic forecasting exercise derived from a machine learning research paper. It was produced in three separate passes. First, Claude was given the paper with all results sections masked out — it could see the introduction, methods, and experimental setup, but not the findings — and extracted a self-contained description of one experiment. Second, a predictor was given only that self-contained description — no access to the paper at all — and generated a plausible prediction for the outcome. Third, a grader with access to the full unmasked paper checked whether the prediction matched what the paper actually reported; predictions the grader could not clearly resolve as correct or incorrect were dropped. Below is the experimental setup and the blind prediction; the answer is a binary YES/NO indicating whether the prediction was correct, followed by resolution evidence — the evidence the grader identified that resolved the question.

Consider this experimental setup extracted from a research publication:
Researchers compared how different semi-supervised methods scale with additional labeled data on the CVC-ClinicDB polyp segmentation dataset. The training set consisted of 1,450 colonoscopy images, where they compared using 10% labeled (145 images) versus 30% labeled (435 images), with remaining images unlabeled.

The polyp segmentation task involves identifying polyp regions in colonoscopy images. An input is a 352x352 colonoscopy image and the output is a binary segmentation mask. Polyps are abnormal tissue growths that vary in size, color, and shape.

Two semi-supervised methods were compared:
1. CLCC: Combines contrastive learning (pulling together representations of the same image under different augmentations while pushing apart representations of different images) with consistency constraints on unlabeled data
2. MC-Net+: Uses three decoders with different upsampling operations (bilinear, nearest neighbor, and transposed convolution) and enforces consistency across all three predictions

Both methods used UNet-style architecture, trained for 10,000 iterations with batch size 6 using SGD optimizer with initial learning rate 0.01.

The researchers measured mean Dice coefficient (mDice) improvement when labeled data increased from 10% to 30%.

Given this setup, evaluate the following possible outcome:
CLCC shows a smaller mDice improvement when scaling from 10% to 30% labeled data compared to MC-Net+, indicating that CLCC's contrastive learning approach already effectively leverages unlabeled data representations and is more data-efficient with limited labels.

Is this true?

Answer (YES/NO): YES